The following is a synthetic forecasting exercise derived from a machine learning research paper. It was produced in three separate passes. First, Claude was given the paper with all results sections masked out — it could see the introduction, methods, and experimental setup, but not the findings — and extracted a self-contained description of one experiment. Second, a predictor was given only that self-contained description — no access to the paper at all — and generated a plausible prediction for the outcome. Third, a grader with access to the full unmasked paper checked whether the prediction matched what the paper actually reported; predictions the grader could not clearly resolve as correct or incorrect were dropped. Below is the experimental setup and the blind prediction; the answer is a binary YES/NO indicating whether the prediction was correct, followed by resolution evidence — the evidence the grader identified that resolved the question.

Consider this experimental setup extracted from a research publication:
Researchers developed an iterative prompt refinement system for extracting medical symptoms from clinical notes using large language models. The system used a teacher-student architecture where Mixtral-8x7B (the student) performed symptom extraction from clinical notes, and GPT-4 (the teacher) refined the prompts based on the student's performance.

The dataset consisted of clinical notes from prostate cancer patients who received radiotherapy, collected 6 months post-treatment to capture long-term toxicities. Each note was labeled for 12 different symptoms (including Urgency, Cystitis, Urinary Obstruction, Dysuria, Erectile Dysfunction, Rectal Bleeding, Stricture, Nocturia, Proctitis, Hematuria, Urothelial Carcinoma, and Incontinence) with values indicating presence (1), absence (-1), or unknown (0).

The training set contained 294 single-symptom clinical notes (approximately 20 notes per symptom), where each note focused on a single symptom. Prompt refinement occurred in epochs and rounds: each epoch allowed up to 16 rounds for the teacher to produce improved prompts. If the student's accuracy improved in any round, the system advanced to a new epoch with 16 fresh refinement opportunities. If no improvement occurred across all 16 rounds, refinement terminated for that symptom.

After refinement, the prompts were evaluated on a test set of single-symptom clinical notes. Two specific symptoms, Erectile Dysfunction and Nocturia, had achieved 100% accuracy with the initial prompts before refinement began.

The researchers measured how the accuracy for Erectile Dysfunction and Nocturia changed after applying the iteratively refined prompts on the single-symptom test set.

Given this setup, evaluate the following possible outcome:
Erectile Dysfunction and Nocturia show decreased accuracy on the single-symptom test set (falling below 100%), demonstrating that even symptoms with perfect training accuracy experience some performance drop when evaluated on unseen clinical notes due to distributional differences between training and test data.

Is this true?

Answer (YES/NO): YES